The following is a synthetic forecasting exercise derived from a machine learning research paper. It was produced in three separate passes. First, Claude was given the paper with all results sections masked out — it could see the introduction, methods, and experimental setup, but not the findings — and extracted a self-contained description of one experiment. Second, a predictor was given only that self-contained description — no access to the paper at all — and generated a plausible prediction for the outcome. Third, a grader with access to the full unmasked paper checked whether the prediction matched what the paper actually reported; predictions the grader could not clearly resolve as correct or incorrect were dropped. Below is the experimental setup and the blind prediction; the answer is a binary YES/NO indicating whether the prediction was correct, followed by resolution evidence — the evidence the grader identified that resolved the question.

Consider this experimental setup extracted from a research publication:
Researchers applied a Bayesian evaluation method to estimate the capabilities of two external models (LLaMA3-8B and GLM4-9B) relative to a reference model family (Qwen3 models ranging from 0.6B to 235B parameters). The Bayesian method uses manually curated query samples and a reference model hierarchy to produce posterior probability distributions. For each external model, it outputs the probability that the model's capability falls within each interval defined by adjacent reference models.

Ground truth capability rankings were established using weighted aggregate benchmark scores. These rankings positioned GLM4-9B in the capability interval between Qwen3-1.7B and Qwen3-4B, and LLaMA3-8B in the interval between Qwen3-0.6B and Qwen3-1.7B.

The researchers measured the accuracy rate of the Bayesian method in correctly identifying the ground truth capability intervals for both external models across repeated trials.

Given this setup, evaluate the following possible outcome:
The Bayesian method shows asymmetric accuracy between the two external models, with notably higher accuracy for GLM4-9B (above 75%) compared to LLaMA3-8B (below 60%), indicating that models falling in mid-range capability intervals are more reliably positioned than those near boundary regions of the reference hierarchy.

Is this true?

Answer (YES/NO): NO